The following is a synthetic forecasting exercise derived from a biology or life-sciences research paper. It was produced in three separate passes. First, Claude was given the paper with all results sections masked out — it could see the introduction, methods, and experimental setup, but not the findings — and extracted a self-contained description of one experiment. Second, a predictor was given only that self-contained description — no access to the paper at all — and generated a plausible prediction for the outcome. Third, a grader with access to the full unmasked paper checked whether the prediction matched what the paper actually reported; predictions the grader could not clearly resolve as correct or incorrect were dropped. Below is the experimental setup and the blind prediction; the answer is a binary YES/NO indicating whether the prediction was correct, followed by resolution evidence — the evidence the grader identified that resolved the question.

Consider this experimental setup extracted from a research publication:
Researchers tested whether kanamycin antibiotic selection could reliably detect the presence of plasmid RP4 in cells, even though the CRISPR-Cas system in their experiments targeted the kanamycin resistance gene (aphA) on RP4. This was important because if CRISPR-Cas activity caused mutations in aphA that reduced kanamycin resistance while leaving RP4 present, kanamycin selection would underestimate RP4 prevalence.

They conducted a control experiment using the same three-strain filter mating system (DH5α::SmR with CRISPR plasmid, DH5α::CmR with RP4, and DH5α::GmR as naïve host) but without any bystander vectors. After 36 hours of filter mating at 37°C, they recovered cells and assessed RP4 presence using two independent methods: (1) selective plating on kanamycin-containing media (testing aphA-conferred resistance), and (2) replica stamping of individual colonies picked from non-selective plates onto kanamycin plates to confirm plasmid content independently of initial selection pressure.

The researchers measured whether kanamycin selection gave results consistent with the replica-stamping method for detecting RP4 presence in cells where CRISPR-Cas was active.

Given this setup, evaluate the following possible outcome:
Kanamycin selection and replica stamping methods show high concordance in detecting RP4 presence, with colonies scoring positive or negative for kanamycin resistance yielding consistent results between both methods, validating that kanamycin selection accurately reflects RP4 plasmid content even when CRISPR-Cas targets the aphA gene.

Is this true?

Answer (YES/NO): YES